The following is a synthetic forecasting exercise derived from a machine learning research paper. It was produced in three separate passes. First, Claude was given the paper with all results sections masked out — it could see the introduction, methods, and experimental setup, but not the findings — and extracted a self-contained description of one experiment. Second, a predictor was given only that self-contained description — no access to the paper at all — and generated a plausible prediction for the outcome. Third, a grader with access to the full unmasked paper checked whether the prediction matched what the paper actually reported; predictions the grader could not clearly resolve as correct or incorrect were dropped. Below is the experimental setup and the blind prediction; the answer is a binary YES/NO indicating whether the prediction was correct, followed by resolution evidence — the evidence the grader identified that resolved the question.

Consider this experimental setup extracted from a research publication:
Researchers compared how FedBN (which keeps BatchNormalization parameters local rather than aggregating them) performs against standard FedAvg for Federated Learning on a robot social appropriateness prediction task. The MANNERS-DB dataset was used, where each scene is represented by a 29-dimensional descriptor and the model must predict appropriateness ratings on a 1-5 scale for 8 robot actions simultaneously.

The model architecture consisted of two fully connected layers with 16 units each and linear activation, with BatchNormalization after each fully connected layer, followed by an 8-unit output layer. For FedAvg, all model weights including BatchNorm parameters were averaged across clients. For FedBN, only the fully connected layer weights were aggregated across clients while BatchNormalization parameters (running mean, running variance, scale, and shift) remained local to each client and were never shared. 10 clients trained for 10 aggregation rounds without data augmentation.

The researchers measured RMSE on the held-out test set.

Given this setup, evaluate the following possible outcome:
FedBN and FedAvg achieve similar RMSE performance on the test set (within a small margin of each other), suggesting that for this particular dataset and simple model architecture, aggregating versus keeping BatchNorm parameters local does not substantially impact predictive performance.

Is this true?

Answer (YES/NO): YES